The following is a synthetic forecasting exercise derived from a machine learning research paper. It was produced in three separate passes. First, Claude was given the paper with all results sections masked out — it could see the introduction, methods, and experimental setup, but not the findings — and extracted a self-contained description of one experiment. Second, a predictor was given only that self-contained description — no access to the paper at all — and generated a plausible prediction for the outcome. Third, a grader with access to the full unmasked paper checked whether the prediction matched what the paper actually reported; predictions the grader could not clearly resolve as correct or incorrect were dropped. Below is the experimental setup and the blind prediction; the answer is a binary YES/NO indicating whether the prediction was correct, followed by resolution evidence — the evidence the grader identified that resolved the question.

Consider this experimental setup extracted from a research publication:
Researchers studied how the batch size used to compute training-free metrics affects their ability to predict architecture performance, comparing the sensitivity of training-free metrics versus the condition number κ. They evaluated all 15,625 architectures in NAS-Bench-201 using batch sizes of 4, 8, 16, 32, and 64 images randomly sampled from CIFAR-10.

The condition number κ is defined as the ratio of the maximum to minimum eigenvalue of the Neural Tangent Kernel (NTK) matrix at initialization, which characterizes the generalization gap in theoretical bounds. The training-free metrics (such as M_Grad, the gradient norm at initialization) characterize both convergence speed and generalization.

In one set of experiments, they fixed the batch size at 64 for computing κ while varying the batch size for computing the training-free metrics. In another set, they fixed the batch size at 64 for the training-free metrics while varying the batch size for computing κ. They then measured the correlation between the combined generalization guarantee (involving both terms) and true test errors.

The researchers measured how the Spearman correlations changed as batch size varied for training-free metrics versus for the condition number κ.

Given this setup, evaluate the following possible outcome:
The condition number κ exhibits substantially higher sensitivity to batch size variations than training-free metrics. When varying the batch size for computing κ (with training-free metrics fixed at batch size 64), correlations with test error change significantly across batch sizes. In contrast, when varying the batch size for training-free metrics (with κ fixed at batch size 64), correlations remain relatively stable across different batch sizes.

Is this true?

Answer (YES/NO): YES